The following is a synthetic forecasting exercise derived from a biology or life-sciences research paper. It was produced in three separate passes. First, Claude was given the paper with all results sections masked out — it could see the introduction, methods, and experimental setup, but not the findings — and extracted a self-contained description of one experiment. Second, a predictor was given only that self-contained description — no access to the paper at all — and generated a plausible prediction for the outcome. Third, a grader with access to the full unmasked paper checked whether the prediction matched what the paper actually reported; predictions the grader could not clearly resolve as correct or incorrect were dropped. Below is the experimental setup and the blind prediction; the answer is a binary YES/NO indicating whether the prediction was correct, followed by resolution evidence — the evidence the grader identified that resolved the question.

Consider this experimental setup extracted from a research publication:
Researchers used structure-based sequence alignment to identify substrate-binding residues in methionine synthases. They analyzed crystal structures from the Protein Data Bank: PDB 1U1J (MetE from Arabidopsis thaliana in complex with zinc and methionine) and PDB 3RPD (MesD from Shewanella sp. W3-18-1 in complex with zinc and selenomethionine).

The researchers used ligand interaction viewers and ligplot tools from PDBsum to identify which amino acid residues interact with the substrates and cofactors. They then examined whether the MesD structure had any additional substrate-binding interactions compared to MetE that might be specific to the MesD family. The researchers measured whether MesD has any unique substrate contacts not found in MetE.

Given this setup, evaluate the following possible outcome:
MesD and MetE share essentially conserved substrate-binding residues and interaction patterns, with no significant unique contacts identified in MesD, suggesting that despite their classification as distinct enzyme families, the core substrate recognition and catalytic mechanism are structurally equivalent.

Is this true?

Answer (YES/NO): NO